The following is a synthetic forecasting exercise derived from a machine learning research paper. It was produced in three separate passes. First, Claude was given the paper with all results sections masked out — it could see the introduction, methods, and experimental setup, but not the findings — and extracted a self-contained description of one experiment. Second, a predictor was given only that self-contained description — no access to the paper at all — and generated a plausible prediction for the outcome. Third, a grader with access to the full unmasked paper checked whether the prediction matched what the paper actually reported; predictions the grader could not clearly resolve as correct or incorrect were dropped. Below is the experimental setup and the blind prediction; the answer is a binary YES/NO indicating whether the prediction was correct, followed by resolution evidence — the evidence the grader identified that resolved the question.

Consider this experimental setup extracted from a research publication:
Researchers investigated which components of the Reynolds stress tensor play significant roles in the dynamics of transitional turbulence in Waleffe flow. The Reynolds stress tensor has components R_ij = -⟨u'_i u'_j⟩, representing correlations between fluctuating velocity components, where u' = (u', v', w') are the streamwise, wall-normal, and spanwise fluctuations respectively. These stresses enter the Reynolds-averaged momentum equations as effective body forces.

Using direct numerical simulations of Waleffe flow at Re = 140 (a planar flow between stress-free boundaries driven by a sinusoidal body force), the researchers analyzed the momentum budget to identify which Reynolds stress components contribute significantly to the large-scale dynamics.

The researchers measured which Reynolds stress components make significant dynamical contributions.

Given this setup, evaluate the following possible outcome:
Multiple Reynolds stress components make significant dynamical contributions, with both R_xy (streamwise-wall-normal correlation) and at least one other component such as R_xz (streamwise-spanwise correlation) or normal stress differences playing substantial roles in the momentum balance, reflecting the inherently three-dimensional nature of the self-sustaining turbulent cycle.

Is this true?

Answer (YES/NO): NO